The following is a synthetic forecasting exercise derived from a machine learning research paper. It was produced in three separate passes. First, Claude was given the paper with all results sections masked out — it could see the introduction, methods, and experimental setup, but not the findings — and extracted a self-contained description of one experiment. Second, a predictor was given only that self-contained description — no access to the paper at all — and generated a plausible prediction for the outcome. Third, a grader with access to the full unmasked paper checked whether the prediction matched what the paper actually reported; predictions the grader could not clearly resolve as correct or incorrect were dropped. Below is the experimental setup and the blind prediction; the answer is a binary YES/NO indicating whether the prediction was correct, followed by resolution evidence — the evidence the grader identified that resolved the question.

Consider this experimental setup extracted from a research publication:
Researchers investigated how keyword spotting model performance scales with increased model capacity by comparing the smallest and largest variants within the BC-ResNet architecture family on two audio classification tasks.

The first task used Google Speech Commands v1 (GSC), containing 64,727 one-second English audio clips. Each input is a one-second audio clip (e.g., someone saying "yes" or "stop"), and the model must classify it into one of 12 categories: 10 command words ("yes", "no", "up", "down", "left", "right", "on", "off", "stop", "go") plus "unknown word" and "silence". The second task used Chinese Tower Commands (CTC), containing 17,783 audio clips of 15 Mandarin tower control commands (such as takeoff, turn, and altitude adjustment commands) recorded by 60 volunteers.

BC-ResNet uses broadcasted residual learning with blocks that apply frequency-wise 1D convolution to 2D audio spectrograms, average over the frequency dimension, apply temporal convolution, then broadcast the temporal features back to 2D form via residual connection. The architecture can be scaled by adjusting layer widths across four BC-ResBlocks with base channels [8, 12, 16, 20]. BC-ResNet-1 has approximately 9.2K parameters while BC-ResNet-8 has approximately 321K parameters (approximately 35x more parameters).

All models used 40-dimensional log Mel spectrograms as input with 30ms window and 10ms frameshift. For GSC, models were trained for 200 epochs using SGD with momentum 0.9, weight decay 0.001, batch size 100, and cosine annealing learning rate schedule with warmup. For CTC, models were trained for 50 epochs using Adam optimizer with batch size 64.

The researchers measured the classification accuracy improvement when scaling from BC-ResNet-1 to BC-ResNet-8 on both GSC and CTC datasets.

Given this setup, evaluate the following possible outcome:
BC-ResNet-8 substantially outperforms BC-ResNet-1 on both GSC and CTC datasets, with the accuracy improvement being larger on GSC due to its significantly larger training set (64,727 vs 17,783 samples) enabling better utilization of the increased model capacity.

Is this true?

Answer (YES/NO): NO